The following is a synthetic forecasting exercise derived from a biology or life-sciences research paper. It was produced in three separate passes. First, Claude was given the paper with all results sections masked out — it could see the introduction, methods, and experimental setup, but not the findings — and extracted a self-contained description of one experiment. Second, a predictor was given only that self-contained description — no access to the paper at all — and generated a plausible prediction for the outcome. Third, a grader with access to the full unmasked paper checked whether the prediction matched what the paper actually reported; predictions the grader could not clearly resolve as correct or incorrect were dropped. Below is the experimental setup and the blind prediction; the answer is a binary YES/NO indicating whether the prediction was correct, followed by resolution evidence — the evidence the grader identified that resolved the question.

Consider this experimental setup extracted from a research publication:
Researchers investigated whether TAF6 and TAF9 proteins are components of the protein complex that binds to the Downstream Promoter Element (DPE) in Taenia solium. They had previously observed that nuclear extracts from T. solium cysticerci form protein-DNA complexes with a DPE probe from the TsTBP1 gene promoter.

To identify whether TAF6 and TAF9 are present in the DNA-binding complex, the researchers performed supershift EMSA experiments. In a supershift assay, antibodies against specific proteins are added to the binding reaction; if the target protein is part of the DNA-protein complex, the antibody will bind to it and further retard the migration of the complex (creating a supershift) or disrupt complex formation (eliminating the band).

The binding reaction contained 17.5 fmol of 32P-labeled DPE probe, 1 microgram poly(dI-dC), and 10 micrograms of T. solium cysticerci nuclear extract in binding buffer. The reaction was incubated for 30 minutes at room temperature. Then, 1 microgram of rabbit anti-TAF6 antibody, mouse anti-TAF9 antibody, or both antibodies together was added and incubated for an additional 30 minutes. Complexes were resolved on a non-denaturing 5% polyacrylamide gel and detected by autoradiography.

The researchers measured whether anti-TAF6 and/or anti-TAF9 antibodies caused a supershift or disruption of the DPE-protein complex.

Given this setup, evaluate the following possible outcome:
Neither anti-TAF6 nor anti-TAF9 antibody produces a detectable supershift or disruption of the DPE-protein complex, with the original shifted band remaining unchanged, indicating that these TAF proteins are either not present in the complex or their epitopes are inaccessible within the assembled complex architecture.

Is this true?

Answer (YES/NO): NO